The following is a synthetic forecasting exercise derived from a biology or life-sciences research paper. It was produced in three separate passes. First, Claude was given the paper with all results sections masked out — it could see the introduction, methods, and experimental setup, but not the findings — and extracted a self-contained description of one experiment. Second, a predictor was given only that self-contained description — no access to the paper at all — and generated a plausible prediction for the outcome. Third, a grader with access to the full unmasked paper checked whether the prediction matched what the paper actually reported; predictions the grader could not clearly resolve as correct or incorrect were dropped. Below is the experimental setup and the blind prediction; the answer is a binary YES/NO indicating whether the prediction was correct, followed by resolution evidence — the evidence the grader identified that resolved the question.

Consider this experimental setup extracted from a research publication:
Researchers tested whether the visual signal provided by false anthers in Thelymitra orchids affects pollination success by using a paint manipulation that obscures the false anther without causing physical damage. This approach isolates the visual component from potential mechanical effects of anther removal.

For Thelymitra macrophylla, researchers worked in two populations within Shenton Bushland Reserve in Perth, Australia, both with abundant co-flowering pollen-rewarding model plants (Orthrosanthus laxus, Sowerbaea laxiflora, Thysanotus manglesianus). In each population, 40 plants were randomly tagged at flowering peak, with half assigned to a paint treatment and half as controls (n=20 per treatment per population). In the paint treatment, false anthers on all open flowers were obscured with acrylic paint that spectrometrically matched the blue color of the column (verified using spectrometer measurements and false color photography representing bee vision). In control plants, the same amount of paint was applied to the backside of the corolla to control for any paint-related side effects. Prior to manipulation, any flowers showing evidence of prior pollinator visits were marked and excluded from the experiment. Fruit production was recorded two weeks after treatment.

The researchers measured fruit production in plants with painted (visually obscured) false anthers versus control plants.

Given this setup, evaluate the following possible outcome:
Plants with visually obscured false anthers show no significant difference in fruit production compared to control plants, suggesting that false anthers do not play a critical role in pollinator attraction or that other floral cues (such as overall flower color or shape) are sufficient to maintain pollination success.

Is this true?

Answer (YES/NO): NO